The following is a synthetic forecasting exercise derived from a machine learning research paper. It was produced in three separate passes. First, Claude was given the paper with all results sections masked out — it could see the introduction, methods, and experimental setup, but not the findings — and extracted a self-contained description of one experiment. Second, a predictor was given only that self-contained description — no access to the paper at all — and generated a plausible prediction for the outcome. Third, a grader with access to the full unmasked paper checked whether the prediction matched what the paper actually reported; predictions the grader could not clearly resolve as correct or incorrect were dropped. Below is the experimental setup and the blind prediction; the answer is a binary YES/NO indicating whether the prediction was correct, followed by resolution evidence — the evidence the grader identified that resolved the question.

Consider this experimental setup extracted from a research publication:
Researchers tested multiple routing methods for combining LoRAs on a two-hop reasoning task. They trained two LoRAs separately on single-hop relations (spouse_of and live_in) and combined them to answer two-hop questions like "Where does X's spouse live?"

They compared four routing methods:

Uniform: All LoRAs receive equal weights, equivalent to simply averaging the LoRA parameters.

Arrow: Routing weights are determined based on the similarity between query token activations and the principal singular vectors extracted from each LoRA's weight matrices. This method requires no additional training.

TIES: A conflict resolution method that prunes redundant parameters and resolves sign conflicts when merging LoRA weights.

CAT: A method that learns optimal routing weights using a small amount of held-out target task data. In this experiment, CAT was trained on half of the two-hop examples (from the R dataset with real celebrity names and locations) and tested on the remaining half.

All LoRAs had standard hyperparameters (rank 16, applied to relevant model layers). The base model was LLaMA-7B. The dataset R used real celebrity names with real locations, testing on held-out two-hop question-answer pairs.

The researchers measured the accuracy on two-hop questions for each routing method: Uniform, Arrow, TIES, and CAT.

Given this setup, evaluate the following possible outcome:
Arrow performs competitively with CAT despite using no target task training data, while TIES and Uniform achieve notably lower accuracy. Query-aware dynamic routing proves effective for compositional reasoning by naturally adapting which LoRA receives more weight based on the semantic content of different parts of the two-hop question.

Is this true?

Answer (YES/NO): NO